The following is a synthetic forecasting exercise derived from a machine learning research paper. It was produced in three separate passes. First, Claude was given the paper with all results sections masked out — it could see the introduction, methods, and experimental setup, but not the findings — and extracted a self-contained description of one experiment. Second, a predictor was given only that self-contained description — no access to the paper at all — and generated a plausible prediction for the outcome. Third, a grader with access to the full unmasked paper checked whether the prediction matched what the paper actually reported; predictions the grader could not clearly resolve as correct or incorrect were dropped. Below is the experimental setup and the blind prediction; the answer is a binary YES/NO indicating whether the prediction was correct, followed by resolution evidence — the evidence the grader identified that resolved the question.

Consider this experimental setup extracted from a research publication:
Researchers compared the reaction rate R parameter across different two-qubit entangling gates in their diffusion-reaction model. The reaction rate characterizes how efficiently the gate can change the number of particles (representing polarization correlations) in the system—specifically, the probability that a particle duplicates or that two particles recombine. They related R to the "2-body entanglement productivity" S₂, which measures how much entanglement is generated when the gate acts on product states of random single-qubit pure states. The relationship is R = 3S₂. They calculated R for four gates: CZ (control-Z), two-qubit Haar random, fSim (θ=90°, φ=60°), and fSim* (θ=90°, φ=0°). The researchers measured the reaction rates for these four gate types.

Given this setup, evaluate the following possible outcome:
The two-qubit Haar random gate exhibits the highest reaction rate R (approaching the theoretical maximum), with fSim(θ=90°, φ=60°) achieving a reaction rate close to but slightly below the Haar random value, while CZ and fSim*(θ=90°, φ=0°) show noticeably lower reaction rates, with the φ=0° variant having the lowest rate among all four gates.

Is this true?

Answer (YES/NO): NO